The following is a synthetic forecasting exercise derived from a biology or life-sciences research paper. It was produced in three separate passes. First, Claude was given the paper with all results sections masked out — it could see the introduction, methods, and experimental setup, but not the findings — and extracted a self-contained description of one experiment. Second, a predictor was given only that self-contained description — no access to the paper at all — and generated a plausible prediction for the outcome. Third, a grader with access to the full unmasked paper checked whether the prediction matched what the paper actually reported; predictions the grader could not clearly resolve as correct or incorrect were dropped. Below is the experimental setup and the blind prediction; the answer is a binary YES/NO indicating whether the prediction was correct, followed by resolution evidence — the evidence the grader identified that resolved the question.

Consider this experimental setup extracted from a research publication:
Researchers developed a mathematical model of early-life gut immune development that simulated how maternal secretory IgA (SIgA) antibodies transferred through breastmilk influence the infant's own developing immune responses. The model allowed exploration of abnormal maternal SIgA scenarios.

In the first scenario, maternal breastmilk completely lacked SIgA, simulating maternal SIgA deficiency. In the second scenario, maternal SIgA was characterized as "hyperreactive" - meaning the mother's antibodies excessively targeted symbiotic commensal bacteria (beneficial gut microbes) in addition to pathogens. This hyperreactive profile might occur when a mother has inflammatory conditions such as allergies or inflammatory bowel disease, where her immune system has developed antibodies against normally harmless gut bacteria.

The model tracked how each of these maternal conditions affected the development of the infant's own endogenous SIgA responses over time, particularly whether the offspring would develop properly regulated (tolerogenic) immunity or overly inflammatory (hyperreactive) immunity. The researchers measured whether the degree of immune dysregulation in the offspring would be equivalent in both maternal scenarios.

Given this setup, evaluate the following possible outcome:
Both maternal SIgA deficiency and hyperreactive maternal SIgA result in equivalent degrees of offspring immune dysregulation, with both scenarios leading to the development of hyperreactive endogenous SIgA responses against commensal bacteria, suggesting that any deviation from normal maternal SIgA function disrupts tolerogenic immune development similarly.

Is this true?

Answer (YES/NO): NO